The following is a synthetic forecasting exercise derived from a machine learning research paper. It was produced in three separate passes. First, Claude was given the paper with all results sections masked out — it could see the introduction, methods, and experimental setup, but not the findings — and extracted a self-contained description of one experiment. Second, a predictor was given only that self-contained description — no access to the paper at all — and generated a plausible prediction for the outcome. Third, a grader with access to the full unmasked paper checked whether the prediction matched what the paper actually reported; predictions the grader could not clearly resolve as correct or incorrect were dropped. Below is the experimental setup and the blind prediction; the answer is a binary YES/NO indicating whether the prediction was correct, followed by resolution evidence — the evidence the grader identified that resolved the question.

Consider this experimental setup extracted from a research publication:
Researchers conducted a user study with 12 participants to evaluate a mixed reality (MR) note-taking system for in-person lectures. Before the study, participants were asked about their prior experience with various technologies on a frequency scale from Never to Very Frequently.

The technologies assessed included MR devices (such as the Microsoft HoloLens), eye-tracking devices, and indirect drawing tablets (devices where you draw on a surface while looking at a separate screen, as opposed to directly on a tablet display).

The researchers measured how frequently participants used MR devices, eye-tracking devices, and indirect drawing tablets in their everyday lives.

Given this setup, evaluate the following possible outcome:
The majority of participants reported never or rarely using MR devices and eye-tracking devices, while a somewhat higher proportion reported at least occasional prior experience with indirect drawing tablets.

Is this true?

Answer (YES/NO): NO